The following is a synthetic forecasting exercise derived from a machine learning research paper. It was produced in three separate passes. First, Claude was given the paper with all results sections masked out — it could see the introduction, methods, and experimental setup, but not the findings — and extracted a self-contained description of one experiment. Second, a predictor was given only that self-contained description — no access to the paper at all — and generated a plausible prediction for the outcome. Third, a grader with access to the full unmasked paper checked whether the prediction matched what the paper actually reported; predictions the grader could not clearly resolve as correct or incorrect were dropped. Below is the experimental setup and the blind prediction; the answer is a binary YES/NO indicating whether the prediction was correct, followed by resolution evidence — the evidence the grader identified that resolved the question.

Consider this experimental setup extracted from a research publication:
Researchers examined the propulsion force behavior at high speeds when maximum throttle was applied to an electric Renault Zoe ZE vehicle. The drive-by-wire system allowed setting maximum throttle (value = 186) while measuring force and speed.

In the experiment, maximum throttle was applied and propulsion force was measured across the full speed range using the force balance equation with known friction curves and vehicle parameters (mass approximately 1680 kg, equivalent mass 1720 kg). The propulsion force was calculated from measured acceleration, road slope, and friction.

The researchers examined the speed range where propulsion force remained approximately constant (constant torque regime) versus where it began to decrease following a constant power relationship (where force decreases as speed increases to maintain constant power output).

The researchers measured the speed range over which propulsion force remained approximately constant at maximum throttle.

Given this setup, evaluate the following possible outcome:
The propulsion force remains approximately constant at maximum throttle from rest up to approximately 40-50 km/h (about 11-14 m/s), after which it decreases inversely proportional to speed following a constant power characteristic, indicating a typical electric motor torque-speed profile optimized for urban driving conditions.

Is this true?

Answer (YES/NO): NO